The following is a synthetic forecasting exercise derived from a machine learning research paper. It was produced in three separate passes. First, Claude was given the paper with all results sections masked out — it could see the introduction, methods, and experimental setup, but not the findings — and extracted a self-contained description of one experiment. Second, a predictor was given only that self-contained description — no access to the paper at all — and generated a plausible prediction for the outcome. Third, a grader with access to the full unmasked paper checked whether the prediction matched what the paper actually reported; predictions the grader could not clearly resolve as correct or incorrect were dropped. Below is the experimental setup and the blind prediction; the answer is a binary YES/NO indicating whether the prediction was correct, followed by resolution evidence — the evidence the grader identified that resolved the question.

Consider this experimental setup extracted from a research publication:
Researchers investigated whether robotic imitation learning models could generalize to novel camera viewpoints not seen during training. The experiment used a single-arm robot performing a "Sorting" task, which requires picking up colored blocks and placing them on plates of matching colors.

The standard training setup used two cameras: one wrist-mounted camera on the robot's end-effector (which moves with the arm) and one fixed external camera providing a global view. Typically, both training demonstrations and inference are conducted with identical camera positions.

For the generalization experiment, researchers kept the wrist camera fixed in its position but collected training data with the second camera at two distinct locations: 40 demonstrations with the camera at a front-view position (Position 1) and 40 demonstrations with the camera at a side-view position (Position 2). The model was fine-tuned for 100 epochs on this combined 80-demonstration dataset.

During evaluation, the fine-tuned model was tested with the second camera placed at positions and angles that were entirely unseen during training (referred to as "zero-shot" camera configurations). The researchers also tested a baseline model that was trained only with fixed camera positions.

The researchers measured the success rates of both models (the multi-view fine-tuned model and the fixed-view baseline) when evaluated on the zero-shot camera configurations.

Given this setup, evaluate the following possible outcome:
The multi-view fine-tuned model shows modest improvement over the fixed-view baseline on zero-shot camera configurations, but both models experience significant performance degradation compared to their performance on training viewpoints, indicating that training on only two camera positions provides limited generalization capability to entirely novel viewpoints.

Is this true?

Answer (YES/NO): YES